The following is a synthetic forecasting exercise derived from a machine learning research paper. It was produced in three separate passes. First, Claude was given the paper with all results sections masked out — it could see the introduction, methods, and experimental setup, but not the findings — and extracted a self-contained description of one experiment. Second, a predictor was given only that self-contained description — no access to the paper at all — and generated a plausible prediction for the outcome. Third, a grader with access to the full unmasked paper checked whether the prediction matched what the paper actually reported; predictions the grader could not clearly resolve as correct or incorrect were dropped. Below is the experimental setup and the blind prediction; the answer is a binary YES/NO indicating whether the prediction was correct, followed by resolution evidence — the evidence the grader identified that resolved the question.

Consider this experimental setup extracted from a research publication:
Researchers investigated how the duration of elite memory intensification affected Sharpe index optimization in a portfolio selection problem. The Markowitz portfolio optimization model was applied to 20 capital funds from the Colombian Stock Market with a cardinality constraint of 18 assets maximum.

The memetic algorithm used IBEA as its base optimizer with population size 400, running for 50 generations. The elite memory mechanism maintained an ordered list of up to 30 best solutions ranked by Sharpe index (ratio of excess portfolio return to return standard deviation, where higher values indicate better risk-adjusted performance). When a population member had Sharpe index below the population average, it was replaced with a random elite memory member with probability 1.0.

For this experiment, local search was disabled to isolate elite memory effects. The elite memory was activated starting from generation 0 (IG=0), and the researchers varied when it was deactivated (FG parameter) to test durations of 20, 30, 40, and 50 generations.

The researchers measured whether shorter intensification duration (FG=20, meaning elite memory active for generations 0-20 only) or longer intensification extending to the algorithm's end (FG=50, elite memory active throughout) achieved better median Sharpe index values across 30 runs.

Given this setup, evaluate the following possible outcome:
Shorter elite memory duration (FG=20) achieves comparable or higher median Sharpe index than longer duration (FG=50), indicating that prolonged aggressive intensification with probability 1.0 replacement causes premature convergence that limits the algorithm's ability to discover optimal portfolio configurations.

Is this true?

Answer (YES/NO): YES